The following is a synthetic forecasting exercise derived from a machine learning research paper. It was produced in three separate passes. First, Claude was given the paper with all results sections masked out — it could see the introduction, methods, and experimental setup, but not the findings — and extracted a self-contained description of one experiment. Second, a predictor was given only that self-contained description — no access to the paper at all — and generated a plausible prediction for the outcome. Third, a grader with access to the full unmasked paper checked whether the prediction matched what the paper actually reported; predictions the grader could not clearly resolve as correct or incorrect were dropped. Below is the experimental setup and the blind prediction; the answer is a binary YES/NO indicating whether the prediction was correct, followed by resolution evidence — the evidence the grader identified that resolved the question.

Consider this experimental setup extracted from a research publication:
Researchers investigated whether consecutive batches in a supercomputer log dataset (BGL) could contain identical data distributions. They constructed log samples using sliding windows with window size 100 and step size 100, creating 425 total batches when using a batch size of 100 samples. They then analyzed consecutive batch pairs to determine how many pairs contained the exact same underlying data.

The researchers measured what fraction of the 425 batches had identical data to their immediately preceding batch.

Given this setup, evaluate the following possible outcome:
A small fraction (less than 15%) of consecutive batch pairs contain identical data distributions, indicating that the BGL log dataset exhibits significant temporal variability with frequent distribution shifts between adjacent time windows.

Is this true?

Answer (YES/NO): YES